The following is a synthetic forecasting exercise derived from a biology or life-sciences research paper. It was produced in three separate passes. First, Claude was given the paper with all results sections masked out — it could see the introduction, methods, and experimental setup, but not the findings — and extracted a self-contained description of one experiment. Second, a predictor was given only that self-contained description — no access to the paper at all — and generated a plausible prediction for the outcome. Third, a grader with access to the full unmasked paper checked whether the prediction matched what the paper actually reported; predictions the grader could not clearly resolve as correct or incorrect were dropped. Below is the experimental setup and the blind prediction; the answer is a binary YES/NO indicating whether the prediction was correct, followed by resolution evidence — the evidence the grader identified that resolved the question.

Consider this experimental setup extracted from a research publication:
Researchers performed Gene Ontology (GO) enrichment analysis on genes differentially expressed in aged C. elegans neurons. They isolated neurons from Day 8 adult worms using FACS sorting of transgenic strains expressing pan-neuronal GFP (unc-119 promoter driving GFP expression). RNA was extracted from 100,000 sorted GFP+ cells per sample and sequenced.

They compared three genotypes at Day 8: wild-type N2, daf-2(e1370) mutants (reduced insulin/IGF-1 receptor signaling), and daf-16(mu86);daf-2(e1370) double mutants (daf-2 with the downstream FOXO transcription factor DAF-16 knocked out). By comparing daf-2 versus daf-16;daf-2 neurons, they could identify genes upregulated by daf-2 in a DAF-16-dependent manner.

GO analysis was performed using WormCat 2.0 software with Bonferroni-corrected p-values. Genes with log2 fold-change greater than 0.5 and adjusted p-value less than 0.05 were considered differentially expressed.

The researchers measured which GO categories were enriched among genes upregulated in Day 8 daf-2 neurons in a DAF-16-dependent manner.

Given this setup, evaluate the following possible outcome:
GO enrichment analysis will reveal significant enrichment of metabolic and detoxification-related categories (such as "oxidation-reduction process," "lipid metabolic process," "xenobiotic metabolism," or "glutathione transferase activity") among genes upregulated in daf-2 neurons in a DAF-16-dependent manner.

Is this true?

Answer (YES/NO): NO